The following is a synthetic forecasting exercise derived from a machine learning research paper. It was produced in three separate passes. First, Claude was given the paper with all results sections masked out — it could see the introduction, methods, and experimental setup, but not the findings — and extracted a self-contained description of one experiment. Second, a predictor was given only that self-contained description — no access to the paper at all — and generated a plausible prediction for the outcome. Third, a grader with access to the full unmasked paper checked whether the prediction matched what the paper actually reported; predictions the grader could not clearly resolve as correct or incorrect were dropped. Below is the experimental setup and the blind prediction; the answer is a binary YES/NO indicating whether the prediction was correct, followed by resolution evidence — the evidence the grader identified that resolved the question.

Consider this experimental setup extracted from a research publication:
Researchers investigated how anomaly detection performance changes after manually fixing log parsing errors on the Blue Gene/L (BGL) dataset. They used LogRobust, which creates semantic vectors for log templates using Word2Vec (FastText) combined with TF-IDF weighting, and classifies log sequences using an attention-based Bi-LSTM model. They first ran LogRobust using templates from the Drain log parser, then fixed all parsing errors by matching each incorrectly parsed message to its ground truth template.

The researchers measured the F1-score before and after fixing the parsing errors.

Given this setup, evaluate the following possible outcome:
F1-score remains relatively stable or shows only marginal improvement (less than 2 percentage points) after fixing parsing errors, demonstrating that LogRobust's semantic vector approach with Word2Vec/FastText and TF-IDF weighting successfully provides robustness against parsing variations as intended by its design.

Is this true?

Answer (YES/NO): NO